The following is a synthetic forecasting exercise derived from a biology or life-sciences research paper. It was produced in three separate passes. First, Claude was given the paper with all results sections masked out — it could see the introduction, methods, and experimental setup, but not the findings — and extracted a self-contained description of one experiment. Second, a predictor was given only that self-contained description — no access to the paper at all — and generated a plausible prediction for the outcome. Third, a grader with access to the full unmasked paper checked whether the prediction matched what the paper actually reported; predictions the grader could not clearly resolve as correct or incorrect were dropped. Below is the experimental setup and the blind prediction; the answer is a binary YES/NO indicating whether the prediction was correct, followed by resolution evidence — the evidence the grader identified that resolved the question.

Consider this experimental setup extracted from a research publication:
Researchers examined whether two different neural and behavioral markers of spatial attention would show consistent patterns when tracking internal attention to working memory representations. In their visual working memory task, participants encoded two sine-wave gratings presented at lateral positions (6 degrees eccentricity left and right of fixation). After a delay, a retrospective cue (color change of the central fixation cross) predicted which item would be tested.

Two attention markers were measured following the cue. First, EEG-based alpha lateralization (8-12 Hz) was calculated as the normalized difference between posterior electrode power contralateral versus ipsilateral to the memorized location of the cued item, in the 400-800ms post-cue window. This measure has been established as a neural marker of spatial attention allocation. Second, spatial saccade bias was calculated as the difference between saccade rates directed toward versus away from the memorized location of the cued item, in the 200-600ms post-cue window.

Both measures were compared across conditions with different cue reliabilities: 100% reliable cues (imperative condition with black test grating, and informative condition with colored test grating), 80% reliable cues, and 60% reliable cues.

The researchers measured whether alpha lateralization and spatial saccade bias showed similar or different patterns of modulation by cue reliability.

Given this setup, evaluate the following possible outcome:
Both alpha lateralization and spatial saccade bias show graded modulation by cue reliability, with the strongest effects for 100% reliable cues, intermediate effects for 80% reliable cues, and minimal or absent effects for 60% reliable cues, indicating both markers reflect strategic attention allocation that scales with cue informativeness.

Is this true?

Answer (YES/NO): NO